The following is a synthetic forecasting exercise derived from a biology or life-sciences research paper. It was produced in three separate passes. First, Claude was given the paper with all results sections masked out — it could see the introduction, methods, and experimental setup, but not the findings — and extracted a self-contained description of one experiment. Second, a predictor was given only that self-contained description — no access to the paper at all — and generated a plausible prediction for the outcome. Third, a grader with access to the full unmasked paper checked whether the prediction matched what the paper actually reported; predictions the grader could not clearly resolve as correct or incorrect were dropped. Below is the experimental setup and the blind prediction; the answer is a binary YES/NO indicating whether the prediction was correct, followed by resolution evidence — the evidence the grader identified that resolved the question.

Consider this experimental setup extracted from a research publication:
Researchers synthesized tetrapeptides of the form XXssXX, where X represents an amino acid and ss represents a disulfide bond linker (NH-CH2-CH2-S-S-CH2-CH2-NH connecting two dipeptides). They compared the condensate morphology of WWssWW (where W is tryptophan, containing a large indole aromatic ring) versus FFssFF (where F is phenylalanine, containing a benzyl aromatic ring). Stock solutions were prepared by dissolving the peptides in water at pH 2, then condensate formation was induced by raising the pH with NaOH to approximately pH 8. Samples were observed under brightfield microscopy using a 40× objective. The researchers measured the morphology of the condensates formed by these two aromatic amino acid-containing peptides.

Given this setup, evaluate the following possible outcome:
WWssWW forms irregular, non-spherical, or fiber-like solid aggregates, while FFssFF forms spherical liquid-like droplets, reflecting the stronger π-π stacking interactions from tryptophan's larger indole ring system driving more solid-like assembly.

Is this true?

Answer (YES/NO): YES